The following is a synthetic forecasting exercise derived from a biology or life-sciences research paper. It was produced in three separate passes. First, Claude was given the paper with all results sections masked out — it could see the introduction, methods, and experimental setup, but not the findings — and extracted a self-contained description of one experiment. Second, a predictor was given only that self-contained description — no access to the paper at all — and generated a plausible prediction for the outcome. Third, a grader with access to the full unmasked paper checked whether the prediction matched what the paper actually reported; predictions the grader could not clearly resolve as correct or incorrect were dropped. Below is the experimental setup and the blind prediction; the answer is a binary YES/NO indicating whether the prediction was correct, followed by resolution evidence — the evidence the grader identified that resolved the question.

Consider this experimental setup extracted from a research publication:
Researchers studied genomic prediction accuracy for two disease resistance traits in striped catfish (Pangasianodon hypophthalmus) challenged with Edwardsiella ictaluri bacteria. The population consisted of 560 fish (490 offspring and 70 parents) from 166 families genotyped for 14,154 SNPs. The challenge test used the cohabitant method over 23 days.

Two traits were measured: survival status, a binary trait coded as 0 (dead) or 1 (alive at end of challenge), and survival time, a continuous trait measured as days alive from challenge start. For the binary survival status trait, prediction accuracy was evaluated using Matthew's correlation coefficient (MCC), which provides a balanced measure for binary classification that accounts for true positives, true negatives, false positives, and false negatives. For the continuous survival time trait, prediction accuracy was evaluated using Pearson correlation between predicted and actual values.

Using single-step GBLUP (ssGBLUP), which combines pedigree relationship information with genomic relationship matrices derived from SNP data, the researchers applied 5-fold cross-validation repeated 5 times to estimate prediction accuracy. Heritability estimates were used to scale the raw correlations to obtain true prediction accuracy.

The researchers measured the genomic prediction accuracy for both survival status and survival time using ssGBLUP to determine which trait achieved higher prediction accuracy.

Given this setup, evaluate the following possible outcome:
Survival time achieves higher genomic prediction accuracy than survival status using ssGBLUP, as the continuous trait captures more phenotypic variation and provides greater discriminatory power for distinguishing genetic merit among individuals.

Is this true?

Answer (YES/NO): YES